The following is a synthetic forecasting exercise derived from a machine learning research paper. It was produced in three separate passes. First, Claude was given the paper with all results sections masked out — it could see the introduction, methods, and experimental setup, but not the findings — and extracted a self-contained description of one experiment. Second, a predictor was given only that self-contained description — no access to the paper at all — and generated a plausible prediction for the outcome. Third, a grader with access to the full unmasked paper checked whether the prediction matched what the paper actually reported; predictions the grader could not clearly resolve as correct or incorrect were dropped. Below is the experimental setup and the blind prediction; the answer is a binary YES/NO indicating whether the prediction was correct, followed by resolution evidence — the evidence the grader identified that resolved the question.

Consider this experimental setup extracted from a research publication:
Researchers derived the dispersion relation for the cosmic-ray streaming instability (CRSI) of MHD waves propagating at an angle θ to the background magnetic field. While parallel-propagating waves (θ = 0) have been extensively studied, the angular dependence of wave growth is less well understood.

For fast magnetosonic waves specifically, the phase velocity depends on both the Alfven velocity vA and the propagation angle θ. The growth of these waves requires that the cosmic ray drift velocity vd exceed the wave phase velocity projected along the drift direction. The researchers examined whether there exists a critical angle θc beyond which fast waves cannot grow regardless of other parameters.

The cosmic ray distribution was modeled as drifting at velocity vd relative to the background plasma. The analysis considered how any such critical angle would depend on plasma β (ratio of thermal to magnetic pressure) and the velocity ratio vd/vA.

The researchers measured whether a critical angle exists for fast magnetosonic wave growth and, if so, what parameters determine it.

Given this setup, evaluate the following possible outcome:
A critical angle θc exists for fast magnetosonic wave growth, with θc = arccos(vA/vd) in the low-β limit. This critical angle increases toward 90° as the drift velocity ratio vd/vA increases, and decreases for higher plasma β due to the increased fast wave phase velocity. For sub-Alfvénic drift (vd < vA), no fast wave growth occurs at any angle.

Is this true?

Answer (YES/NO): YES